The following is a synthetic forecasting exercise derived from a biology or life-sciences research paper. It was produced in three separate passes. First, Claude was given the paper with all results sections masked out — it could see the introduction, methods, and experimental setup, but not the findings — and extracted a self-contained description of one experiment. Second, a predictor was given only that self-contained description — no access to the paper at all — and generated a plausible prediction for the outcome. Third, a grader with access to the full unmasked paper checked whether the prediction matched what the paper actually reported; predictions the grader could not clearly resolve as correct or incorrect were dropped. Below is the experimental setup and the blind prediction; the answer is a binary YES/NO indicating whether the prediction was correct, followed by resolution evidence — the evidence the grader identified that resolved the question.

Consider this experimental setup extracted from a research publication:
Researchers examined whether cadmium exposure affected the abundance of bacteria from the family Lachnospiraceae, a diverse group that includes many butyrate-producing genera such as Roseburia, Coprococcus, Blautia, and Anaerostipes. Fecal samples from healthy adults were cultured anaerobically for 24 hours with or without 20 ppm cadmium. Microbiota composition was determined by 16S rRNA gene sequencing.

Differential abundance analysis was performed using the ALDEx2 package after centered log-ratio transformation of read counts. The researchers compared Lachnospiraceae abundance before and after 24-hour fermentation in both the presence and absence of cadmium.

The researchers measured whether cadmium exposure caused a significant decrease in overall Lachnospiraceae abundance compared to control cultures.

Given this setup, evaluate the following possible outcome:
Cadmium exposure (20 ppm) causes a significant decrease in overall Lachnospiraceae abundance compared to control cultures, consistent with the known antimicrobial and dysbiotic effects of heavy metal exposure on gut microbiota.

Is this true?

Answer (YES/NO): NO